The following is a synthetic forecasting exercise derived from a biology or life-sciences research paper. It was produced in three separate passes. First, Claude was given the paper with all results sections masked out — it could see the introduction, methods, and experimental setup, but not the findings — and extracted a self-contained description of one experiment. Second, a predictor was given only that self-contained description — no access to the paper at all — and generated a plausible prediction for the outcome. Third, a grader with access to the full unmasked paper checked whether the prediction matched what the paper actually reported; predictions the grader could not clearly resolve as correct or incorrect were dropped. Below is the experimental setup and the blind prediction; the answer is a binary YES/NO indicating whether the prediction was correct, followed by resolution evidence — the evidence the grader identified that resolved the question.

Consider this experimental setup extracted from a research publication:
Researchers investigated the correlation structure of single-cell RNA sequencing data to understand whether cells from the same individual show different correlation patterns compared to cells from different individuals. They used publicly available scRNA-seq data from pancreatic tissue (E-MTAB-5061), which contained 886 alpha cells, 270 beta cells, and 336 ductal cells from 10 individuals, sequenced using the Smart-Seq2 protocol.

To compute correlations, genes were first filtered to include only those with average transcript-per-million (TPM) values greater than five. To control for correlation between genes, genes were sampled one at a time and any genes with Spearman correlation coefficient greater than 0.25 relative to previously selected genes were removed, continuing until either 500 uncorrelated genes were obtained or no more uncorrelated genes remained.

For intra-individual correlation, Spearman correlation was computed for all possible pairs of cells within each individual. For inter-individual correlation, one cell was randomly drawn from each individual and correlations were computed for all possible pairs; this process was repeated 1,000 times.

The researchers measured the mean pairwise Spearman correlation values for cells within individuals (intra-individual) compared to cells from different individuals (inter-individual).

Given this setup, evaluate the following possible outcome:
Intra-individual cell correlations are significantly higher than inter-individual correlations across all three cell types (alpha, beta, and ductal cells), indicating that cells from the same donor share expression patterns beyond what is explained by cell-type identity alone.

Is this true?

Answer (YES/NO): YES